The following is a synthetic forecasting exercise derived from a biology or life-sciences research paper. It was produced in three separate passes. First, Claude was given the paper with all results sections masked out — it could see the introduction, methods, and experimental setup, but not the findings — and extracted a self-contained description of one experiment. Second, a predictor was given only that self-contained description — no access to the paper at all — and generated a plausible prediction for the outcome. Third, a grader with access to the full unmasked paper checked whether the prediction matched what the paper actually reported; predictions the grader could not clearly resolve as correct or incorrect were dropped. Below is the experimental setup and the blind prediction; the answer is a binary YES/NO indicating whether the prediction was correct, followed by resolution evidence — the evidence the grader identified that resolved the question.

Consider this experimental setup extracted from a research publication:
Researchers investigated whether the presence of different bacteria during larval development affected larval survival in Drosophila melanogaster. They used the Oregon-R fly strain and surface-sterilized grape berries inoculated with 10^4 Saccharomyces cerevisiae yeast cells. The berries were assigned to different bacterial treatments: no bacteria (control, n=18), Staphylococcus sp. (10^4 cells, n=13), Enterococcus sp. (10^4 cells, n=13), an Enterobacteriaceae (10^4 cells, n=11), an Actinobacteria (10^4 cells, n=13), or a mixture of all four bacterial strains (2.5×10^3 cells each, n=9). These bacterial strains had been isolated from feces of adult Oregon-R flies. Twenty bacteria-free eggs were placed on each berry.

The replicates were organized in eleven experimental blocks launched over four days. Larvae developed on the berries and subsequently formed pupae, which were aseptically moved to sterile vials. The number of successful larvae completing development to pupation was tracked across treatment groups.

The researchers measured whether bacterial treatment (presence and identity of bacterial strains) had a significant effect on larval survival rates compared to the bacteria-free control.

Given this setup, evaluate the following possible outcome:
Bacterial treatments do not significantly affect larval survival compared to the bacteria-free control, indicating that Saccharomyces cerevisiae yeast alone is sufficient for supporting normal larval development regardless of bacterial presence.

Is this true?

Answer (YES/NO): YES